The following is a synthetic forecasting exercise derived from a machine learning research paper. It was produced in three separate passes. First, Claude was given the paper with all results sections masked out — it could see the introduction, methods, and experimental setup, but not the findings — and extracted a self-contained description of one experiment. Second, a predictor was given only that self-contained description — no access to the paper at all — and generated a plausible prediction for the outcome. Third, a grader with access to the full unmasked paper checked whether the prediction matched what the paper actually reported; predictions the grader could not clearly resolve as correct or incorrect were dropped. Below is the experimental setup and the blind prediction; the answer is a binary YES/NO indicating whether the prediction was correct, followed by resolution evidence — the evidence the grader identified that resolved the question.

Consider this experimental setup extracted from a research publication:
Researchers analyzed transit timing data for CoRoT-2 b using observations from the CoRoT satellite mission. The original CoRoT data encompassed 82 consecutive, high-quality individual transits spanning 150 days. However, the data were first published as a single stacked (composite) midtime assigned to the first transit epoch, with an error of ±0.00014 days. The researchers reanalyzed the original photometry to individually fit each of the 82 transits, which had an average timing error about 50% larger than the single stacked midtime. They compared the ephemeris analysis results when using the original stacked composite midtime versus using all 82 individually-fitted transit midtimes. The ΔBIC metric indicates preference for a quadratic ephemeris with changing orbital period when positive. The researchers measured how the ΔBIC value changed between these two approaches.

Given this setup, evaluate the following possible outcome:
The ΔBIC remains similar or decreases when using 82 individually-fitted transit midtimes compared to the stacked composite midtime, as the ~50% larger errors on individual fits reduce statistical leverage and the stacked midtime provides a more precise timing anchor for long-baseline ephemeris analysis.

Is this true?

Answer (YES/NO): NO